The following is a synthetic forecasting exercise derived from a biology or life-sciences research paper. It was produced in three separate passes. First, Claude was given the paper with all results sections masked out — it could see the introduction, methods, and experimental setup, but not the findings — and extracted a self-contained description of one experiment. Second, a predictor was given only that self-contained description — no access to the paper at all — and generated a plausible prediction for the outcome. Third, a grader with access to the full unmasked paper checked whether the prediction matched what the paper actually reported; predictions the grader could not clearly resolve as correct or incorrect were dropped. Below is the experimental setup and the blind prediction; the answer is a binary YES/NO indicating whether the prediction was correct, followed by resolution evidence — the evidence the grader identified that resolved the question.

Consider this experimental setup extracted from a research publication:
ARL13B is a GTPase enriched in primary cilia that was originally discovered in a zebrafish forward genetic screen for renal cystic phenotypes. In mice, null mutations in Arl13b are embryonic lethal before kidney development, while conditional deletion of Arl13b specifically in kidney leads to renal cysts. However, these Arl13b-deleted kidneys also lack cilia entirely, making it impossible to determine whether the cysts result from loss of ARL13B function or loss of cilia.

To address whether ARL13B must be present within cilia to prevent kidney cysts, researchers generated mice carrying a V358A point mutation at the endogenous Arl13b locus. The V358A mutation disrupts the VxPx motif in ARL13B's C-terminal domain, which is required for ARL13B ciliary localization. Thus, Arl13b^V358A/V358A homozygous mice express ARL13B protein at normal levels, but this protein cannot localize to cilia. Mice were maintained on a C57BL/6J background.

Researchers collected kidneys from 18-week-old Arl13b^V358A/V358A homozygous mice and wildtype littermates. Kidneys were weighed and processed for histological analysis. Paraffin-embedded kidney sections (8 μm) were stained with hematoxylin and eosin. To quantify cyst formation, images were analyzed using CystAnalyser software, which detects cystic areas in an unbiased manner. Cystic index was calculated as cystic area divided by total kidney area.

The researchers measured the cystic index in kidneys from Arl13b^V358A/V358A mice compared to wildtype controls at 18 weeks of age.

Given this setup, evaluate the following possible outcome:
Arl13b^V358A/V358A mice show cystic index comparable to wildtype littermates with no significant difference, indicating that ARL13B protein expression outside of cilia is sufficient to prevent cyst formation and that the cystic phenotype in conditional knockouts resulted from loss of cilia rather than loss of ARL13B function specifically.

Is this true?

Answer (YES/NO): NO